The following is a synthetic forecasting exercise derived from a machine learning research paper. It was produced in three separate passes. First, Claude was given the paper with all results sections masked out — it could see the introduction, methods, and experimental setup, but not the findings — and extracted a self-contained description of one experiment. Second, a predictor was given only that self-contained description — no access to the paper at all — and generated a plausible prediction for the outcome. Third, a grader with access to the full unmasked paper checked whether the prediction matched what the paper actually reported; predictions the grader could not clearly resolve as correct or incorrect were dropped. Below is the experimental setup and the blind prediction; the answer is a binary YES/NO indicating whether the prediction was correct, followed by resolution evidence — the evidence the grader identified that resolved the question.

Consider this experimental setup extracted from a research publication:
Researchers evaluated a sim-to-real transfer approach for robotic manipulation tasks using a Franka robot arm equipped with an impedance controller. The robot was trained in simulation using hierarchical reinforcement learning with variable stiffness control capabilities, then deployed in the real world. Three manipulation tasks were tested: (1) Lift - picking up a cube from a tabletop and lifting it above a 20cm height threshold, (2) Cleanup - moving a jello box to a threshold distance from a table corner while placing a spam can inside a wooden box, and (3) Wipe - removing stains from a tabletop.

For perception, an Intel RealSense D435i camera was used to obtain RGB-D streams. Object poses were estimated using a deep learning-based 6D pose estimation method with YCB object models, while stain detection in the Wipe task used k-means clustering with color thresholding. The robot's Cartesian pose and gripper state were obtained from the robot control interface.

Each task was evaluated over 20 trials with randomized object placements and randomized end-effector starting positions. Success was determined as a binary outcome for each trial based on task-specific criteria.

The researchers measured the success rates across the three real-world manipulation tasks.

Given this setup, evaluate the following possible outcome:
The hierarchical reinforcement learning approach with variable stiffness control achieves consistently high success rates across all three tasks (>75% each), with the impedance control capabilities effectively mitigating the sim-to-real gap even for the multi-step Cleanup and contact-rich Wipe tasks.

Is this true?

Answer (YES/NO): NO